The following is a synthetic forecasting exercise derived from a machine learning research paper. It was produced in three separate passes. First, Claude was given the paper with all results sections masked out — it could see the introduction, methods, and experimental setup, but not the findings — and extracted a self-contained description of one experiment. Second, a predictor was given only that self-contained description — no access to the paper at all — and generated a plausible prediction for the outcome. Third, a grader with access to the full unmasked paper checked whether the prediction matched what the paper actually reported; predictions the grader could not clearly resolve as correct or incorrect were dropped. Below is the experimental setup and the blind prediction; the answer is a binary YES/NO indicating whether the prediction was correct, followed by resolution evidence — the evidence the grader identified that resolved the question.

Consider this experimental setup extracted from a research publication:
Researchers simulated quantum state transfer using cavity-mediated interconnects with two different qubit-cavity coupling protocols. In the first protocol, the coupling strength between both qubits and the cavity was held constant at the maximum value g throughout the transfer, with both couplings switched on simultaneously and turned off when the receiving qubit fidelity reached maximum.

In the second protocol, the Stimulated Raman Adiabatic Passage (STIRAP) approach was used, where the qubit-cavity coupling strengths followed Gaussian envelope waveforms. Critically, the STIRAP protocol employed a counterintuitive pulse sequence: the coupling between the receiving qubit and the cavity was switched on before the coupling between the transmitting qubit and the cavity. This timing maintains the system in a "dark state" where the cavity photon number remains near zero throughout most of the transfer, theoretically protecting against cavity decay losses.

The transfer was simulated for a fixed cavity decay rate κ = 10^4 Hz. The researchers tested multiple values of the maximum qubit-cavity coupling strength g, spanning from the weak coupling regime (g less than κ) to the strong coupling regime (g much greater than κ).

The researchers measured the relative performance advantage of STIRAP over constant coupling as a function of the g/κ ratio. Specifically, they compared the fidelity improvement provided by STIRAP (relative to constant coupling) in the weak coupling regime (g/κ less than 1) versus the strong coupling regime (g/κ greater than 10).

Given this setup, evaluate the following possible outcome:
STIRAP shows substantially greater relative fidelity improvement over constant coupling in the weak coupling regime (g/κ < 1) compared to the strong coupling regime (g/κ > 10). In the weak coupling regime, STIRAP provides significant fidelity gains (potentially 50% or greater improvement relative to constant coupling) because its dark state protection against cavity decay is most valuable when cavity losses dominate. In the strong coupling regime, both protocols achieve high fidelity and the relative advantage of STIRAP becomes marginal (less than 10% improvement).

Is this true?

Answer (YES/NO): NO